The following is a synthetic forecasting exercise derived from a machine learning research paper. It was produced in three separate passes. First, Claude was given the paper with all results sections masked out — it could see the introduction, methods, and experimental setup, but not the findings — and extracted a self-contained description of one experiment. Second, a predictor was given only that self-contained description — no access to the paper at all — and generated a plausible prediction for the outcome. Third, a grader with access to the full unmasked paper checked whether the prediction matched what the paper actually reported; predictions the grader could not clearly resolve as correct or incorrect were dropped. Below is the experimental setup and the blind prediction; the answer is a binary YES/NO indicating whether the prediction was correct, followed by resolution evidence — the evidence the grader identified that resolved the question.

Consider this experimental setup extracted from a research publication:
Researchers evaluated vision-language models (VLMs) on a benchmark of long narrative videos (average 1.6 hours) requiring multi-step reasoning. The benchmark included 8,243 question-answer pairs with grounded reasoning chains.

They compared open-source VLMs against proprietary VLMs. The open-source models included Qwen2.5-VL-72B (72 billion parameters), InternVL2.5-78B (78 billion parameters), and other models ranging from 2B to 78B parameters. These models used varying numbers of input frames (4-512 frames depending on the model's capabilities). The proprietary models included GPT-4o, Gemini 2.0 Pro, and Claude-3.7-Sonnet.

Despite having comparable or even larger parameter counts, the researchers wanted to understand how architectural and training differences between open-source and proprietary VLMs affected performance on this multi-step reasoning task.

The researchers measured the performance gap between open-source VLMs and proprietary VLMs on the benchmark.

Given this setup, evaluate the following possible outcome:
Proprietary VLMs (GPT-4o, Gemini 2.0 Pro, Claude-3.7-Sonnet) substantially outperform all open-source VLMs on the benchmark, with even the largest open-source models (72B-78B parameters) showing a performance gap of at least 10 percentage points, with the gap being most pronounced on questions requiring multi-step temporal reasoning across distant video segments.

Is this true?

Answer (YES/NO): NO